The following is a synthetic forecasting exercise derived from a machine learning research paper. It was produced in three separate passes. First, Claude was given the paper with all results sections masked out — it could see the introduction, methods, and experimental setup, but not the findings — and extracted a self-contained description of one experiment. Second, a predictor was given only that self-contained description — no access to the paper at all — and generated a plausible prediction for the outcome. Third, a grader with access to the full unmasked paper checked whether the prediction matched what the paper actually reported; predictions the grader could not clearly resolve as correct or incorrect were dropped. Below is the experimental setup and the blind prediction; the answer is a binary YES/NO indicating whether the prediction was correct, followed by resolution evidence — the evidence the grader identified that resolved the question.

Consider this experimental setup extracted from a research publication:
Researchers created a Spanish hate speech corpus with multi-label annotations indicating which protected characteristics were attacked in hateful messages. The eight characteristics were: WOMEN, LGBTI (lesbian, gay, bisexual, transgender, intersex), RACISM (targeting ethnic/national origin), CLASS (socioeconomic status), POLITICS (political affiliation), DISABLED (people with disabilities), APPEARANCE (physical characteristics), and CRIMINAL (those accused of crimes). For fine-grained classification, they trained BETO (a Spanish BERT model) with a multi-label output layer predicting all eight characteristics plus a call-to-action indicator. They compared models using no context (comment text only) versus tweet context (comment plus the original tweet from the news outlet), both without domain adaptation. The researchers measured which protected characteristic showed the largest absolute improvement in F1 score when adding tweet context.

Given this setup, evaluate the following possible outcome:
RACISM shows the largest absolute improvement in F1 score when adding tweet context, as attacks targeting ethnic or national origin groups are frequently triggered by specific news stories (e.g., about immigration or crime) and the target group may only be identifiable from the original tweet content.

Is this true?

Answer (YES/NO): NO